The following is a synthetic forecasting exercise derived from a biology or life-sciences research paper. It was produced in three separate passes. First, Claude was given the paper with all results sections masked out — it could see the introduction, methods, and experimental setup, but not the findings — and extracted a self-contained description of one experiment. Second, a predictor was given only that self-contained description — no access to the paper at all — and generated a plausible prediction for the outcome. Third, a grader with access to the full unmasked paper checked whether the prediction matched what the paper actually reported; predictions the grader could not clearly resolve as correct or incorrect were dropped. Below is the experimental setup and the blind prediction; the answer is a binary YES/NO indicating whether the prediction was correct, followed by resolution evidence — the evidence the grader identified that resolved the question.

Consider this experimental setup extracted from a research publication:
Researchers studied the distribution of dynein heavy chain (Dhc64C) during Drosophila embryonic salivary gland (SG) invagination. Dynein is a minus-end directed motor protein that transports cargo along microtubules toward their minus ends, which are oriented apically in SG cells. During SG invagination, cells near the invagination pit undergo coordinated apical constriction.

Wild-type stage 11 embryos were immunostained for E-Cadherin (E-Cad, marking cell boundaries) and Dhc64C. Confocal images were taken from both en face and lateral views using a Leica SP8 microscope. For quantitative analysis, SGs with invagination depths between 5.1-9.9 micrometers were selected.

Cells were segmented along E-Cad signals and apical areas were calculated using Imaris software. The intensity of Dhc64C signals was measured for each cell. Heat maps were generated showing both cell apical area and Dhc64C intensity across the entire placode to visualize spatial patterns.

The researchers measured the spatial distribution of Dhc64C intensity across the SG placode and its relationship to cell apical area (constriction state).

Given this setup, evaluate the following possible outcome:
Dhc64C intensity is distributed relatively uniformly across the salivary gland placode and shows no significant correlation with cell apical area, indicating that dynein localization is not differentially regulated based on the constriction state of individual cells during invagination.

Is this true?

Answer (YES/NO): NO